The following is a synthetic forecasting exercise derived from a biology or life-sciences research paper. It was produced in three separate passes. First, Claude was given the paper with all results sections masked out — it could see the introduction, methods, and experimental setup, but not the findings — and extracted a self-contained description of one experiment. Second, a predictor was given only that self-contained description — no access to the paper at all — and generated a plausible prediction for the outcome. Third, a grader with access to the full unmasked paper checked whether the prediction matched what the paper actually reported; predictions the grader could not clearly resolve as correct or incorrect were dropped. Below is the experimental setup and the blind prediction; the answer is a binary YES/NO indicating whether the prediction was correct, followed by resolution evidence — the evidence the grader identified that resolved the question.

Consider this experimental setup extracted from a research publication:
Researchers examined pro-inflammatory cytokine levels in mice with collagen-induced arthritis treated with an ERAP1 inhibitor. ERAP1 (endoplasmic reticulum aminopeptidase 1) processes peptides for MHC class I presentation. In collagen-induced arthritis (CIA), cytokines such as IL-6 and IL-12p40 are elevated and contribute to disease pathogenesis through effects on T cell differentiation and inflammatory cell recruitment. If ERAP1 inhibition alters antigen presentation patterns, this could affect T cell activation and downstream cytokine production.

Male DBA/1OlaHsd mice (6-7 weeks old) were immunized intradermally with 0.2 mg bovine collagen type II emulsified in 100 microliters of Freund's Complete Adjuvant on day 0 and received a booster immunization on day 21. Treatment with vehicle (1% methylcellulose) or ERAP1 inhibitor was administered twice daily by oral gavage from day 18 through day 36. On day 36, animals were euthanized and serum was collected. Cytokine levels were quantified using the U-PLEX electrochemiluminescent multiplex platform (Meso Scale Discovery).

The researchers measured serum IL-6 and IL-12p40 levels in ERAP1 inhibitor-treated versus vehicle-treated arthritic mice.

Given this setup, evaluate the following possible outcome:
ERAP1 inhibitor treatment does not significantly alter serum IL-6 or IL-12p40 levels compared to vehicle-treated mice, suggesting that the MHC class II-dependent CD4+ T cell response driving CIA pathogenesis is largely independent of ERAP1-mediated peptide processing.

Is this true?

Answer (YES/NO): NO